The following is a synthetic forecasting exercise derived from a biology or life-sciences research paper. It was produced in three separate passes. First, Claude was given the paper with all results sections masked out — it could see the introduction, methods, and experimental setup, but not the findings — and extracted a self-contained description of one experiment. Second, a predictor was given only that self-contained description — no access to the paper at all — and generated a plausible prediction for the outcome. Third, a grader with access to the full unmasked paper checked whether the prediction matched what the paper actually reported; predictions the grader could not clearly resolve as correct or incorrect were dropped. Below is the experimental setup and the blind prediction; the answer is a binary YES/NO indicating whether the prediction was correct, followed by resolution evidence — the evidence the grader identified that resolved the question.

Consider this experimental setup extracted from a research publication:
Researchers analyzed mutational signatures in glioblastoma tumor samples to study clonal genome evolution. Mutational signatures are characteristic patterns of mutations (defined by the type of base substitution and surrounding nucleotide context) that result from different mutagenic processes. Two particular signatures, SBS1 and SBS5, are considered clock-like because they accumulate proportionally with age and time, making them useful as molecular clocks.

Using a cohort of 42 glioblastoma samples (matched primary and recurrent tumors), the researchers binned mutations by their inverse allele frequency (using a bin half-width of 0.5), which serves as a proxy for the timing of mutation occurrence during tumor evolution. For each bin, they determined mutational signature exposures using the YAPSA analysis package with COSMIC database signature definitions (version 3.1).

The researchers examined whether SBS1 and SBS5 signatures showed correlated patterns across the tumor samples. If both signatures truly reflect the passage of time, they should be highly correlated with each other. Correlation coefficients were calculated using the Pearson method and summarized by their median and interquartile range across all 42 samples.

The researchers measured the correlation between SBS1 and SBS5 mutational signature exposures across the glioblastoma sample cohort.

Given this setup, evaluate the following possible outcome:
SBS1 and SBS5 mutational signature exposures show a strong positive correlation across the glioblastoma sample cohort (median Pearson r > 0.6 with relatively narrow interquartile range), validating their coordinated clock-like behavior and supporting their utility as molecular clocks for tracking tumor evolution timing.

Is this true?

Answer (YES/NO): NO